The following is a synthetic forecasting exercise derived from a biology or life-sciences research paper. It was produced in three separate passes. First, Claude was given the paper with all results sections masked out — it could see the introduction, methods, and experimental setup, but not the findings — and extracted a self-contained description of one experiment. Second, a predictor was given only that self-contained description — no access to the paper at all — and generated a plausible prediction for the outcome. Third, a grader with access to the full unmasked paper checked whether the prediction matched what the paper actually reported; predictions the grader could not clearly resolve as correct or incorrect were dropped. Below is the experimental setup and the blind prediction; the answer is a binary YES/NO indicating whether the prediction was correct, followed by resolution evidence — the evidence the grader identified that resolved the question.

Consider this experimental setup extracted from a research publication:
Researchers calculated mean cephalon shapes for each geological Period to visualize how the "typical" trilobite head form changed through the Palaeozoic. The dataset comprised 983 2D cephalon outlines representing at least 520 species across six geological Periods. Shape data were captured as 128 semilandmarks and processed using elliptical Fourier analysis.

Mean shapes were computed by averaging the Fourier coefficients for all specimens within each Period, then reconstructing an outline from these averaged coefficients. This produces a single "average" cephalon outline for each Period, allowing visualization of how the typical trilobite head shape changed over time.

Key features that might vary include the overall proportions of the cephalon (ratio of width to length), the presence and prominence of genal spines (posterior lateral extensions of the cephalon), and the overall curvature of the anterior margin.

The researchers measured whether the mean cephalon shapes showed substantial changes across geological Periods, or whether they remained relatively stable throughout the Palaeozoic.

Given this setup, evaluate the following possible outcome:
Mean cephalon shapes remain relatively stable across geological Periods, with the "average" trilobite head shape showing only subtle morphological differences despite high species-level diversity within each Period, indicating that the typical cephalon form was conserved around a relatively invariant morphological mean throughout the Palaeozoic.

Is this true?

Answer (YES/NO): NO